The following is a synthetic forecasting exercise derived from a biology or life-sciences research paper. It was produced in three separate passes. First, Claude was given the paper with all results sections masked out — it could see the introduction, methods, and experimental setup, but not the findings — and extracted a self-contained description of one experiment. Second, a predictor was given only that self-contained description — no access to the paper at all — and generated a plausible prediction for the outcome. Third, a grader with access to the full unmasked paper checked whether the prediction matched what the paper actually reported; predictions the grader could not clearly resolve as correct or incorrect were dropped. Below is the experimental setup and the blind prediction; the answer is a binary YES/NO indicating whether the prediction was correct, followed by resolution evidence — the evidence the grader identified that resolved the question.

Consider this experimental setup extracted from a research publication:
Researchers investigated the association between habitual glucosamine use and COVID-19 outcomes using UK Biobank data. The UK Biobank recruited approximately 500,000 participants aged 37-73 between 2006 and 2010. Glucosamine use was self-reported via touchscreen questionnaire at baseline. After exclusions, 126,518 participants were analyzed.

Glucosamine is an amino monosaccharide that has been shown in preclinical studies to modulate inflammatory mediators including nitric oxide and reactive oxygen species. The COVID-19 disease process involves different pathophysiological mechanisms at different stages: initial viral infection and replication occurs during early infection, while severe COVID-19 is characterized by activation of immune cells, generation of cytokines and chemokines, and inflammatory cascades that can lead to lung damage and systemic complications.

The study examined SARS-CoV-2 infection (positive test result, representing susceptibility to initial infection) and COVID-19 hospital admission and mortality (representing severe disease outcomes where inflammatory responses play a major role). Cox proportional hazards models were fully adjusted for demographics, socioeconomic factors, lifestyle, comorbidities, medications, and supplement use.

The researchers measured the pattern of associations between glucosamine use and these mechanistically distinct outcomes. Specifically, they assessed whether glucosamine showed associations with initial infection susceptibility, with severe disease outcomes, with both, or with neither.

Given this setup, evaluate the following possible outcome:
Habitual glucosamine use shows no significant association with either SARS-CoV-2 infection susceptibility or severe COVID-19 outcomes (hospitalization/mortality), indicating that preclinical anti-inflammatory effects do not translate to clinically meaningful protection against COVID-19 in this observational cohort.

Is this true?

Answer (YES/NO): NO